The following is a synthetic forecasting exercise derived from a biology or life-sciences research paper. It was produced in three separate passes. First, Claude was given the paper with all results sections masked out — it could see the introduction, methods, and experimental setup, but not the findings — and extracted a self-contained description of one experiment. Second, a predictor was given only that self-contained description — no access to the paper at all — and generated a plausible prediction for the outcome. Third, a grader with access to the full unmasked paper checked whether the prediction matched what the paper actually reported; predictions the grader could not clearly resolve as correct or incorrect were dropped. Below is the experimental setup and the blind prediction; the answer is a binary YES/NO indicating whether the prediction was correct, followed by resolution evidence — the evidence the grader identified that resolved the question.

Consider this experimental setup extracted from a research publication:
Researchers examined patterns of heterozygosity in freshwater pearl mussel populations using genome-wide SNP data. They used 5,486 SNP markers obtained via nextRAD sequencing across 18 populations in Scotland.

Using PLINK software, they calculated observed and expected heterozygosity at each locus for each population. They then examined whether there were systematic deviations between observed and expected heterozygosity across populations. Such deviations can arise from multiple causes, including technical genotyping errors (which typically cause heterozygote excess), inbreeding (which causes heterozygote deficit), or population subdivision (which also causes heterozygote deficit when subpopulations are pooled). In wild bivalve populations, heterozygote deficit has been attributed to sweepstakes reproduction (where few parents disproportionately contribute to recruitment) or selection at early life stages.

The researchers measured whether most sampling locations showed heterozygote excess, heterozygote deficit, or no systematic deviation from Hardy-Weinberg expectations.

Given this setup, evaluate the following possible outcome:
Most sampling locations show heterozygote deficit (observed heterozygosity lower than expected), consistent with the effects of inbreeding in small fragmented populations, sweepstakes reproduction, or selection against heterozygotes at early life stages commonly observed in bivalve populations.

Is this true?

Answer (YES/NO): YES